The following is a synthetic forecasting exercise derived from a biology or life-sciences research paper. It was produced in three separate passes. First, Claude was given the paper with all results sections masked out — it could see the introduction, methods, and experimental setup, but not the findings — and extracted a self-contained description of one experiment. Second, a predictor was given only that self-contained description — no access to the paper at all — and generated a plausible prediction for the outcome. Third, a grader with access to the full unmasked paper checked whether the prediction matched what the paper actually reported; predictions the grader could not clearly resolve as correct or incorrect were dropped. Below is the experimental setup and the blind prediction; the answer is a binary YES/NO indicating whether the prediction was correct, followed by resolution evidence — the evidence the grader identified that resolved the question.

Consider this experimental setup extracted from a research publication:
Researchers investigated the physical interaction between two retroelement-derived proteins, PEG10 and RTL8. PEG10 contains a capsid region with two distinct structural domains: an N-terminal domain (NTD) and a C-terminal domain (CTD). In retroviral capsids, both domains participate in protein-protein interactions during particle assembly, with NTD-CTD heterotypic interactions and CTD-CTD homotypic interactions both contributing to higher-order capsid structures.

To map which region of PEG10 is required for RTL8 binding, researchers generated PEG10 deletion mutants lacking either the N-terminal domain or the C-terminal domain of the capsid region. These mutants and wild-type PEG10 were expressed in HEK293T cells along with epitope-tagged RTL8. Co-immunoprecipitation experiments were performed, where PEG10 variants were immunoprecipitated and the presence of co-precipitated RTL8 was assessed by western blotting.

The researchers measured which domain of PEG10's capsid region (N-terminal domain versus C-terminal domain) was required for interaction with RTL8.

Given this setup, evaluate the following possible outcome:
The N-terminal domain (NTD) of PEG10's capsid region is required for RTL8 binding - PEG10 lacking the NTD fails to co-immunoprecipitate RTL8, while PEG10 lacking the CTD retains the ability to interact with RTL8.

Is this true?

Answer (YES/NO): YES